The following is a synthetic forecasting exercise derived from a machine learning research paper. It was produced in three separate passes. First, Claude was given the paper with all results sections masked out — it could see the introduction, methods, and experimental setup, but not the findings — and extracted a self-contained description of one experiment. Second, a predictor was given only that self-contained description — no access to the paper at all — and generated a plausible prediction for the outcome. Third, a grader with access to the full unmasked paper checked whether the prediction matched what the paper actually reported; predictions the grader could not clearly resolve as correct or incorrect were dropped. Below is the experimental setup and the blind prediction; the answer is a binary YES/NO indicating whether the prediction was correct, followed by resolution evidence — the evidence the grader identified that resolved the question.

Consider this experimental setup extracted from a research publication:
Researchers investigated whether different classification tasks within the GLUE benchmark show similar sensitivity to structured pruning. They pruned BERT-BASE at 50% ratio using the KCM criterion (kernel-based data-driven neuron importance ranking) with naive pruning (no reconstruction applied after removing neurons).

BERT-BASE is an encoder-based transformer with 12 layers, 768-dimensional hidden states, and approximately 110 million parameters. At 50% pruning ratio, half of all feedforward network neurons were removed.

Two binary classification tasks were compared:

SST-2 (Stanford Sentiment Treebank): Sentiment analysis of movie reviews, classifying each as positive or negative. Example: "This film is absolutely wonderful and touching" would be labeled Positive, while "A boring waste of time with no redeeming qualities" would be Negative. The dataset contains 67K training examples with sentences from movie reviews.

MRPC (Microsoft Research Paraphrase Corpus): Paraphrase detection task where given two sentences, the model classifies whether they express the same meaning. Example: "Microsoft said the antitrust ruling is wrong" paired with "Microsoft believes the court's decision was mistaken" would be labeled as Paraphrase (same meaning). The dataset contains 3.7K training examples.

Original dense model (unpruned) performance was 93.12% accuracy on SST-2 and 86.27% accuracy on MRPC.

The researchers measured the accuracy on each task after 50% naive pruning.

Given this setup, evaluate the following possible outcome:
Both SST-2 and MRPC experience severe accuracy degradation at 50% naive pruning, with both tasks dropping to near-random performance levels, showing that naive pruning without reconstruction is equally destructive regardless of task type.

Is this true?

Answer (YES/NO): NO